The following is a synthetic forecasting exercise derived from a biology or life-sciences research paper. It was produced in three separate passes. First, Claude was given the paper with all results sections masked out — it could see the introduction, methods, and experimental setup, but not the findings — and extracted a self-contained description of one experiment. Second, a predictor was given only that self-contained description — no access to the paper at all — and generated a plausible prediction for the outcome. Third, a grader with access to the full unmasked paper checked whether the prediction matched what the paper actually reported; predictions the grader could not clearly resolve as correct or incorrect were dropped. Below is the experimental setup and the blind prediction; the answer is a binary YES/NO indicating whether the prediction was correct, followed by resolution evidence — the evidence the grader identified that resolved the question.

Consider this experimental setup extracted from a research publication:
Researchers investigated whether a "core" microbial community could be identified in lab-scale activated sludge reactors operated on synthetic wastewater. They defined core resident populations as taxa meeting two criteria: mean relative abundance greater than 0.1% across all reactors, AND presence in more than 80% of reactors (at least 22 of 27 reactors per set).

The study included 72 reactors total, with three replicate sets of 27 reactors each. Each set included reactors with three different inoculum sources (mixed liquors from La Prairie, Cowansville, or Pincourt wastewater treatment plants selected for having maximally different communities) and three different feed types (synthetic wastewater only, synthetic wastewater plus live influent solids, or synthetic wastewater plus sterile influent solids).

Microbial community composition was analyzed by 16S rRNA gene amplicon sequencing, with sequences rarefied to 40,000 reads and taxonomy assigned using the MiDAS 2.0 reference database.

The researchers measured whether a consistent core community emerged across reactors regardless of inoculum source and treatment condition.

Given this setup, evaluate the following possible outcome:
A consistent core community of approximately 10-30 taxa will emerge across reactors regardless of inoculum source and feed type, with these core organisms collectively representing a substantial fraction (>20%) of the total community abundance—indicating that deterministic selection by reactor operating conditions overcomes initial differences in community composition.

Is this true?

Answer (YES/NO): NO